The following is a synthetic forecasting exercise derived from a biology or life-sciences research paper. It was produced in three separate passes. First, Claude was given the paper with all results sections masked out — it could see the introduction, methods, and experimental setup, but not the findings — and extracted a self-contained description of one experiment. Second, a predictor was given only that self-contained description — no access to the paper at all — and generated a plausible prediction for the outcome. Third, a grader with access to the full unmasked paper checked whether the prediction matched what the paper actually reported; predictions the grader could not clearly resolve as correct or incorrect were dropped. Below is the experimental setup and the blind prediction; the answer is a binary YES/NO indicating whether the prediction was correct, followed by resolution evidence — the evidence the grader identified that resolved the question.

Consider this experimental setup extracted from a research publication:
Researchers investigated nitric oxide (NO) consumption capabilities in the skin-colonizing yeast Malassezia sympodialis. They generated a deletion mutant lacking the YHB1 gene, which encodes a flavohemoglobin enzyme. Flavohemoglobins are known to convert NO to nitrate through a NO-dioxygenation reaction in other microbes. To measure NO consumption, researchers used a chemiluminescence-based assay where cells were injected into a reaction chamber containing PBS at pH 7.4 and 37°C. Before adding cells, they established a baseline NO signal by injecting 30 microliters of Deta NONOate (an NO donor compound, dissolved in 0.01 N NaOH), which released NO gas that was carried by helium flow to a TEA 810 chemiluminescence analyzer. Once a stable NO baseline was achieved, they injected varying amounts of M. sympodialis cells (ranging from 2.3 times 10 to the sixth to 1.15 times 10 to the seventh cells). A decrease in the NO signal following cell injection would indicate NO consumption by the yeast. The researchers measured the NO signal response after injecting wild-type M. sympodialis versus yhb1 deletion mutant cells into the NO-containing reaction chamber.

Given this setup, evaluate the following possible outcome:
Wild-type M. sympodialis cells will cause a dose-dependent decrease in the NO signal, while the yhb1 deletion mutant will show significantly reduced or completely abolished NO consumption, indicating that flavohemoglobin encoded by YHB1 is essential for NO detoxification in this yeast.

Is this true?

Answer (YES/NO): YES